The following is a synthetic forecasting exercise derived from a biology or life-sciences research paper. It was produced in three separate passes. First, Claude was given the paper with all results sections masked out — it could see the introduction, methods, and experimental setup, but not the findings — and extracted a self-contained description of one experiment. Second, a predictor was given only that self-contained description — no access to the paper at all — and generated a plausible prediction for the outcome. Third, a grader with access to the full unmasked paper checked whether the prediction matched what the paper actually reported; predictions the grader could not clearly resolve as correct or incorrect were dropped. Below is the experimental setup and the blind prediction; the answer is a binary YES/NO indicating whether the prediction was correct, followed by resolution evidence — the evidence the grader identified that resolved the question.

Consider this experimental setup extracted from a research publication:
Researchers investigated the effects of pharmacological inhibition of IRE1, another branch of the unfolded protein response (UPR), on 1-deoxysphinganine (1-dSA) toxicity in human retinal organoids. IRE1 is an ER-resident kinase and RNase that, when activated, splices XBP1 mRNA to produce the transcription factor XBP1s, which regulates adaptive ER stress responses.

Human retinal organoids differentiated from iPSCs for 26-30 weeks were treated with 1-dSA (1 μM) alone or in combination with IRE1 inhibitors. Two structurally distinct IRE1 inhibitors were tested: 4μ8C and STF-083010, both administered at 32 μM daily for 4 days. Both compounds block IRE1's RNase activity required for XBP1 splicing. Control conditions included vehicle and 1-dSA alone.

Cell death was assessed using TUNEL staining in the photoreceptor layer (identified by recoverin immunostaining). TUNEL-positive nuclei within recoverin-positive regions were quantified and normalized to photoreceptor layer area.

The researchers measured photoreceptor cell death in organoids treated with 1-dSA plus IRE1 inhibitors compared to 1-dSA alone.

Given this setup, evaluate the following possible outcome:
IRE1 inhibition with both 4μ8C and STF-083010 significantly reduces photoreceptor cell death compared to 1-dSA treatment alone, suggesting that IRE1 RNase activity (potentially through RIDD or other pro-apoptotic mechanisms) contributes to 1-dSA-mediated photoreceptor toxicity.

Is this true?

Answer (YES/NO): NO